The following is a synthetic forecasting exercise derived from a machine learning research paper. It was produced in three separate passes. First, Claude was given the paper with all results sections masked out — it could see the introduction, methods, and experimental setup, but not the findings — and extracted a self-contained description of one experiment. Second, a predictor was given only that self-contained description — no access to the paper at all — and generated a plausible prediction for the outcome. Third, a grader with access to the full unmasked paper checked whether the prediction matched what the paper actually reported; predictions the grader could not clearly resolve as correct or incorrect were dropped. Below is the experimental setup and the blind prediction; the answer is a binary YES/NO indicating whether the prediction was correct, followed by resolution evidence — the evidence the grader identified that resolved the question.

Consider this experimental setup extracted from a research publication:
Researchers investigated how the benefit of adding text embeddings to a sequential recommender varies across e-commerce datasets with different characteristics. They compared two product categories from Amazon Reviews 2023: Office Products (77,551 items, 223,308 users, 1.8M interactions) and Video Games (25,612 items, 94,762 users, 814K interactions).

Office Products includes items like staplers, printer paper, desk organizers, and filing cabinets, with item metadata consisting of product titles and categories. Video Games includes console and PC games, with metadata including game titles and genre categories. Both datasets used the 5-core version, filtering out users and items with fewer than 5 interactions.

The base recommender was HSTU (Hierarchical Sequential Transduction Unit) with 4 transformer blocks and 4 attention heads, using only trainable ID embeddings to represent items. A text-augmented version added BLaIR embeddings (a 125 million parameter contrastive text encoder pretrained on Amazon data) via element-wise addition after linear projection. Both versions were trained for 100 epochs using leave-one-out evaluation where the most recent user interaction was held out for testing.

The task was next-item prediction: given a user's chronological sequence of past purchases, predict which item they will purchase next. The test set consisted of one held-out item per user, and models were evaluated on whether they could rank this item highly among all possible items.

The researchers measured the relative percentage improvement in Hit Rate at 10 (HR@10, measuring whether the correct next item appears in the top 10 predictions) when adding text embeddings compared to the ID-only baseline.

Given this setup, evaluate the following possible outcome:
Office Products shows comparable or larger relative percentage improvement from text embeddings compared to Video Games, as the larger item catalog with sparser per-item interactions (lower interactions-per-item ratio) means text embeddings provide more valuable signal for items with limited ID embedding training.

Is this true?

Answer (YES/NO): YES